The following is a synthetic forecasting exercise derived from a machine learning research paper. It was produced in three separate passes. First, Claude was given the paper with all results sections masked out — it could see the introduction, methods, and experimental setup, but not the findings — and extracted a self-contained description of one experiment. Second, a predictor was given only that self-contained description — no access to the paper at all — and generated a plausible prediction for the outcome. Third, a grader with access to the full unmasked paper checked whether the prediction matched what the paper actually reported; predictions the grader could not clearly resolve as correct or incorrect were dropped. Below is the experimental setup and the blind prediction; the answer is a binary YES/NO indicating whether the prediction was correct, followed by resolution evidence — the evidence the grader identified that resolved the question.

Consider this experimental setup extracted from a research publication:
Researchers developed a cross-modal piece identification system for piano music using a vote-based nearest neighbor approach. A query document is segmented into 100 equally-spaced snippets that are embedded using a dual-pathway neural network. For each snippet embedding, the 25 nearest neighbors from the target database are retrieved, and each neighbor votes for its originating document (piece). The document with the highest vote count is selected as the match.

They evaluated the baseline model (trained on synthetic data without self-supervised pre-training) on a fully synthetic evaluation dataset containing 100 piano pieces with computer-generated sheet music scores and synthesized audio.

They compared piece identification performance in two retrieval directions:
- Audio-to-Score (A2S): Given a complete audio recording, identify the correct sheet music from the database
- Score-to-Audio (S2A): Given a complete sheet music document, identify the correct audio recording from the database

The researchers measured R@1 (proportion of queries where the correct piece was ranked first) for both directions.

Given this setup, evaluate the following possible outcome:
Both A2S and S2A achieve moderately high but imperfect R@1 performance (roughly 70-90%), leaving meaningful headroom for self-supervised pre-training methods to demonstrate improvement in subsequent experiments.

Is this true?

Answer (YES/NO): YES